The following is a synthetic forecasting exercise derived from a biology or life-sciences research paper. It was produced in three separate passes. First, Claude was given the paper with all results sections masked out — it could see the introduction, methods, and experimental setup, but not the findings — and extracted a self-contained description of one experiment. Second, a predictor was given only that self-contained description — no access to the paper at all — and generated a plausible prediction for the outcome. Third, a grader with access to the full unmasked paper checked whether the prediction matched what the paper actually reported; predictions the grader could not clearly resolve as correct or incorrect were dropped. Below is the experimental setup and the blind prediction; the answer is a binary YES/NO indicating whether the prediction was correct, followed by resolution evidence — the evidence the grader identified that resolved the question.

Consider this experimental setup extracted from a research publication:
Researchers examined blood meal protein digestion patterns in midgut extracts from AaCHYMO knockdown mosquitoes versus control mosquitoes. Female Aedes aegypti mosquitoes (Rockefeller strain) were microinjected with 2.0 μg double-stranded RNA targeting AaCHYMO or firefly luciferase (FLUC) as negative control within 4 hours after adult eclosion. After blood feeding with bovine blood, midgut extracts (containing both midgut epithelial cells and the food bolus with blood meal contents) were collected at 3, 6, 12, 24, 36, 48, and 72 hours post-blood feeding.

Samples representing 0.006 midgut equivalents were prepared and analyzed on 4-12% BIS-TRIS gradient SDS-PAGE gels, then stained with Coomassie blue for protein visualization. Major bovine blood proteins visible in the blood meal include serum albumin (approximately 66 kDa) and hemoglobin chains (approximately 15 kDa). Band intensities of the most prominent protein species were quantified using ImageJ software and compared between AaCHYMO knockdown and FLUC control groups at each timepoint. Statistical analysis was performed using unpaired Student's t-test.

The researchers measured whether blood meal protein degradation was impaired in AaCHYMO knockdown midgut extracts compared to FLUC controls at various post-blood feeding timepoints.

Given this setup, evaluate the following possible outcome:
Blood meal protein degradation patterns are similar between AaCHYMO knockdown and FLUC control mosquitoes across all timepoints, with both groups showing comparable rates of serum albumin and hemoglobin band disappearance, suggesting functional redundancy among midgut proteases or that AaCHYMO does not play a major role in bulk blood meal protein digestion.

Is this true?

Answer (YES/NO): YES